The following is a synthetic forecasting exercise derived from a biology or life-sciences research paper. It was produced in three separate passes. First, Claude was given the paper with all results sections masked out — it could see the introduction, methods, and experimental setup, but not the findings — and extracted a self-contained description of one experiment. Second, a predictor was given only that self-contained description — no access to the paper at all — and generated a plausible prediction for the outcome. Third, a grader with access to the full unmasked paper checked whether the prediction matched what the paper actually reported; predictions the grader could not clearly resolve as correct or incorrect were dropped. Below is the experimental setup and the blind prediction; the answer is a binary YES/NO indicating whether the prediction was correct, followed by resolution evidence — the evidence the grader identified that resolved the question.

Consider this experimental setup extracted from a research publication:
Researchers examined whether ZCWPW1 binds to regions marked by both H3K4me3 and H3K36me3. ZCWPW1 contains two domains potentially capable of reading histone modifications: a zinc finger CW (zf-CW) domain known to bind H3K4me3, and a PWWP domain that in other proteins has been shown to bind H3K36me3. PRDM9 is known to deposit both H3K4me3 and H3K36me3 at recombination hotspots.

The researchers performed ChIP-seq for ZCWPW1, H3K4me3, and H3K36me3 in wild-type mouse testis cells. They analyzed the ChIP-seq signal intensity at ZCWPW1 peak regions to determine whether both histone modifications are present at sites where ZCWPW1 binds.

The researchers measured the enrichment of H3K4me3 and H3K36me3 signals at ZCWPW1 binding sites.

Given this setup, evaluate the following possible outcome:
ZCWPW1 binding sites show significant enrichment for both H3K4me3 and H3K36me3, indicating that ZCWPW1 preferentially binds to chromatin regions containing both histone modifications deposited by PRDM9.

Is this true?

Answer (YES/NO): YES